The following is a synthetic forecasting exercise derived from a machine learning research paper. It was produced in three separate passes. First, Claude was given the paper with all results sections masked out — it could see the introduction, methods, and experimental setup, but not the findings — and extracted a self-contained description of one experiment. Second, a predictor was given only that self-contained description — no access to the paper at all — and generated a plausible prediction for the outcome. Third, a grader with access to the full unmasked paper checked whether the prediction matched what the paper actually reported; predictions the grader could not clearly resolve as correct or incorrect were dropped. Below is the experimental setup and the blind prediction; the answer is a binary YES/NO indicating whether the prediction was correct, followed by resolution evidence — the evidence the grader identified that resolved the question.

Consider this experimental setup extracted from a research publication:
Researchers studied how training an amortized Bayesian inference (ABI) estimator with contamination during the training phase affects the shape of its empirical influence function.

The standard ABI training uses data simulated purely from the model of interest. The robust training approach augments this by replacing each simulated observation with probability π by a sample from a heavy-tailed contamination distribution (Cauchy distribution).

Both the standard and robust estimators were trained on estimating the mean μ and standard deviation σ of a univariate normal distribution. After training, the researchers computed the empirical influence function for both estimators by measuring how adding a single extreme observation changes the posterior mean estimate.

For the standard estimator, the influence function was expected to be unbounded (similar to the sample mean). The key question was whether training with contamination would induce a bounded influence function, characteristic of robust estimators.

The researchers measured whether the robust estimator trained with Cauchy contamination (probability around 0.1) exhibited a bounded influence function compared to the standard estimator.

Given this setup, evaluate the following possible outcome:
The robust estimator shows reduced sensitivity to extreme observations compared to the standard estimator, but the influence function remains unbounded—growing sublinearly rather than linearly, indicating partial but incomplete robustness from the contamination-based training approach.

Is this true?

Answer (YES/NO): NO